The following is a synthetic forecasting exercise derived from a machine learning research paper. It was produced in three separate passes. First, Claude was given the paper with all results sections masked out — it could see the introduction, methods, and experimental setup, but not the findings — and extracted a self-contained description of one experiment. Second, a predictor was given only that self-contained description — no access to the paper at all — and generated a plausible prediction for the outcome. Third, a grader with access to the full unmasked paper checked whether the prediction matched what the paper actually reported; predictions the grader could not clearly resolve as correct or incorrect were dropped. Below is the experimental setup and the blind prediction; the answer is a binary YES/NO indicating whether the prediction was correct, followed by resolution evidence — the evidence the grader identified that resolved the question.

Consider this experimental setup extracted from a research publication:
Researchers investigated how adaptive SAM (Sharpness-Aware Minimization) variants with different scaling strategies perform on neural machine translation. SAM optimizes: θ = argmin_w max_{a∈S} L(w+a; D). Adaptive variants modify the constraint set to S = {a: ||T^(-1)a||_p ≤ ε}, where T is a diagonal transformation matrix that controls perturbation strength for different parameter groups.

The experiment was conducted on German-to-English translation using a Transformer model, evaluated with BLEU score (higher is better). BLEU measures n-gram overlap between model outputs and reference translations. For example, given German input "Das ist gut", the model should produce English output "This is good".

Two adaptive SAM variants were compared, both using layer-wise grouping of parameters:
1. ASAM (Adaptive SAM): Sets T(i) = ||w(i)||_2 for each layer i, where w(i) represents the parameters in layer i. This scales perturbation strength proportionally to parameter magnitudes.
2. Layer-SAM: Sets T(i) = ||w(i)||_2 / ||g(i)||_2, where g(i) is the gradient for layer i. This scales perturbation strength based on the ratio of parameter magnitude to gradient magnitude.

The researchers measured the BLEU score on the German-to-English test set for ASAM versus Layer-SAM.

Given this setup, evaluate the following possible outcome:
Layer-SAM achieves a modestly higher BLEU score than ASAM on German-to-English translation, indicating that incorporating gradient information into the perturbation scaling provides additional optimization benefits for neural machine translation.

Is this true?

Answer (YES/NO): YES